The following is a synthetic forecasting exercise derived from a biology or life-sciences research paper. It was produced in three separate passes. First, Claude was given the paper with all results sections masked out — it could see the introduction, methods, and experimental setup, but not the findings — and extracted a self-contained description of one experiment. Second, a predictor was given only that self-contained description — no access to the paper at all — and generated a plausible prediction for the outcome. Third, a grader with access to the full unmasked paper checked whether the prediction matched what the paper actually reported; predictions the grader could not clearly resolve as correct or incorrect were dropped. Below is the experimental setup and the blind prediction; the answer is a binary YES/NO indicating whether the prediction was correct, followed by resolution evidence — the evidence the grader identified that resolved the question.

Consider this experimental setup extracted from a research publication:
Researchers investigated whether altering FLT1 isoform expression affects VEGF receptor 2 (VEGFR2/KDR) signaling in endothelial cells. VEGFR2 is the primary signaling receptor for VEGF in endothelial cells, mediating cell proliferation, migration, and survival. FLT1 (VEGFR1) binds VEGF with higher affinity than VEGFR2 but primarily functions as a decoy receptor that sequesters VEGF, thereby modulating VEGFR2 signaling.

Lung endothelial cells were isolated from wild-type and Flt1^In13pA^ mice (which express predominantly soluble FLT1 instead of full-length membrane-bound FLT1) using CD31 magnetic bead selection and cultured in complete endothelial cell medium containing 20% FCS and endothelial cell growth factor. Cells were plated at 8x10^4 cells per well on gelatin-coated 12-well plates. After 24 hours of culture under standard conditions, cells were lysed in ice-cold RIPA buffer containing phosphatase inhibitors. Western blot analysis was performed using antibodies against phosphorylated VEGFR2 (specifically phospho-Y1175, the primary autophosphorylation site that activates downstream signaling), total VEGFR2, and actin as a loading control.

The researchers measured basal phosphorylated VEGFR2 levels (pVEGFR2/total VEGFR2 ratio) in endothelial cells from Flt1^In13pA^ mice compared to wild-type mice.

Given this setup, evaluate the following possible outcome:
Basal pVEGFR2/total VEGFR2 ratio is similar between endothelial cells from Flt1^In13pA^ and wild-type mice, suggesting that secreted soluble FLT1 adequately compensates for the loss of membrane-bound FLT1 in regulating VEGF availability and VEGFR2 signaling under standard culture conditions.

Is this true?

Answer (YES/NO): NO